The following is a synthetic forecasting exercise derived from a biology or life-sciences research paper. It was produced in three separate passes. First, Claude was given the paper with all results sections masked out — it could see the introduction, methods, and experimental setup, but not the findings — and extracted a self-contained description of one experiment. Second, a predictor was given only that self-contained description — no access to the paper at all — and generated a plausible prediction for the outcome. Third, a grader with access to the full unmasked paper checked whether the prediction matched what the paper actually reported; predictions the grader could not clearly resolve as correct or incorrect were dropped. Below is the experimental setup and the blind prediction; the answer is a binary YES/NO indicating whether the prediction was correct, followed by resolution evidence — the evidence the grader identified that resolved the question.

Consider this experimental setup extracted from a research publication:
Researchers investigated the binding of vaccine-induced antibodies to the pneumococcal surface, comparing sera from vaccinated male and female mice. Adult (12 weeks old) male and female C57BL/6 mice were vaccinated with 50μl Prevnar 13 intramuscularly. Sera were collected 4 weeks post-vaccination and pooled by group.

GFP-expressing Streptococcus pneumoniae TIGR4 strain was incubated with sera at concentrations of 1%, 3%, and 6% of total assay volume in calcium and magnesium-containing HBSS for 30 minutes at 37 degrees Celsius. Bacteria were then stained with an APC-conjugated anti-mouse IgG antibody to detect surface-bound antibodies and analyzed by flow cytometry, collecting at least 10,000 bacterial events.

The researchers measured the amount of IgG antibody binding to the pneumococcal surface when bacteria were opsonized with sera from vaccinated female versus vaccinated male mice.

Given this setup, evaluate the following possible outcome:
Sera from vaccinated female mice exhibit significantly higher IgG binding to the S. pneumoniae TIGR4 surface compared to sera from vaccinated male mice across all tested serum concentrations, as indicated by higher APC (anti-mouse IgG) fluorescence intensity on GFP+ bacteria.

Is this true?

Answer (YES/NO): NO